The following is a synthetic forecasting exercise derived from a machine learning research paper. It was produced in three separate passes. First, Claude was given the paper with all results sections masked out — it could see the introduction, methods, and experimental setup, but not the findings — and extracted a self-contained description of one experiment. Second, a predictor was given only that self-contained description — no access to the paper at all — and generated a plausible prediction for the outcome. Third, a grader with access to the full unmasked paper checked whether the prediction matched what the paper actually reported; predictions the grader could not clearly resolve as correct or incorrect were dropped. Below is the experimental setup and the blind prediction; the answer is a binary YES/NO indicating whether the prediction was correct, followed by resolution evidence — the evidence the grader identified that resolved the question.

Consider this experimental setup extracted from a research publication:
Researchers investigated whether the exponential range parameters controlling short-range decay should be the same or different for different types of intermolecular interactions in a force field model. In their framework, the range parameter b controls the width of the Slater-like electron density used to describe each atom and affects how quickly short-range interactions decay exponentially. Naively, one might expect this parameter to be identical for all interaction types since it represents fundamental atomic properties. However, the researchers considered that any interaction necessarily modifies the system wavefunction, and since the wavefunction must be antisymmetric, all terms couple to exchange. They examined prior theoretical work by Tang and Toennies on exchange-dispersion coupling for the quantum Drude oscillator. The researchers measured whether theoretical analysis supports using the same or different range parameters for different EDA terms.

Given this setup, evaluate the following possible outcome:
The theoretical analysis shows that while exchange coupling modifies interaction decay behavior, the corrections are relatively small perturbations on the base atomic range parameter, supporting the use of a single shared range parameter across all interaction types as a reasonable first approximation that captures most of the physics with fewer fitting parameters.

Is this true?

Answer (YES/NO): NO